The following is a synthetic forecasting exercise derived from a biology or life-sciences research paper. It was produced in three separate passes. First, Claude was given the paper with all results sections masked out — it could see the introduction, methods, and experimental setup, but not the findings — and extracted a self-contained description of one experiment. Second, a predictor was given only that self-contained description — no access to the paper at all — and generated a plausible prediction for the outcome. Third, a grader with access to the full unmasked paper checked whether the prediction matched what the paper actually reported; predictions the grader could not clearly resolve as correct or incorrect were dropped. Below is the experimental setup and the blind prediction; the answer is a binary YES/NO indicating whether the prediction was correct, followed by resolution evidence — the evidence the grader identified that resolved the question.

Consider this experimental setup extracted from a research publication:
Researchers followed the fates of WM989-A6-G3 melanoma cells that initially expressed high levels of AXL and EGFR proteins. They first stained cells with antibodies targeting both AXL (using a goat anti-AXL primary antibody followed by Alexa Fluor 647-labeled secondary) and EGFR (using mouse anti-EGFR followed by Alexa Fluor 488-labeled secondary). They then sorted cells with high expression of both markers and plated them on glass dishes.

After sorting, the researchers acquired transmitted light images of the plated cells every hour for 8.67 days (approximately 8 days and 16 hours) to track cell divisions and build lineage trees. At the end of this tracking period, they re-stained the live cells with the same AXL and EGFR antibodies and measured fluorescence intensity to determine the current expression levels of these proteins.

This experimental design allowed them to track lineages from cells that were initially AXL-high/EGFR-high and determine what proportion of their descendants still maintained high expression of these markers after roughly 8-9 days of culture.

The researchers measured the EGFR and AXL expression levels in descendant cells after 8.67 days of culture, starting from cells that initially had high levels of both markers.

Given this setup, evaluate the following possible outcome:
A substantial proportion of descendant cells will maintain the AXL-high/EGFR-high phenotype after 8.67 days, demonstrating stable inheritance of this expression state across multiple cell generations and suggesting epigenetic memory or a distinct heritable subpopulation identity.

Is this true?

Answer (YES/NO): NO